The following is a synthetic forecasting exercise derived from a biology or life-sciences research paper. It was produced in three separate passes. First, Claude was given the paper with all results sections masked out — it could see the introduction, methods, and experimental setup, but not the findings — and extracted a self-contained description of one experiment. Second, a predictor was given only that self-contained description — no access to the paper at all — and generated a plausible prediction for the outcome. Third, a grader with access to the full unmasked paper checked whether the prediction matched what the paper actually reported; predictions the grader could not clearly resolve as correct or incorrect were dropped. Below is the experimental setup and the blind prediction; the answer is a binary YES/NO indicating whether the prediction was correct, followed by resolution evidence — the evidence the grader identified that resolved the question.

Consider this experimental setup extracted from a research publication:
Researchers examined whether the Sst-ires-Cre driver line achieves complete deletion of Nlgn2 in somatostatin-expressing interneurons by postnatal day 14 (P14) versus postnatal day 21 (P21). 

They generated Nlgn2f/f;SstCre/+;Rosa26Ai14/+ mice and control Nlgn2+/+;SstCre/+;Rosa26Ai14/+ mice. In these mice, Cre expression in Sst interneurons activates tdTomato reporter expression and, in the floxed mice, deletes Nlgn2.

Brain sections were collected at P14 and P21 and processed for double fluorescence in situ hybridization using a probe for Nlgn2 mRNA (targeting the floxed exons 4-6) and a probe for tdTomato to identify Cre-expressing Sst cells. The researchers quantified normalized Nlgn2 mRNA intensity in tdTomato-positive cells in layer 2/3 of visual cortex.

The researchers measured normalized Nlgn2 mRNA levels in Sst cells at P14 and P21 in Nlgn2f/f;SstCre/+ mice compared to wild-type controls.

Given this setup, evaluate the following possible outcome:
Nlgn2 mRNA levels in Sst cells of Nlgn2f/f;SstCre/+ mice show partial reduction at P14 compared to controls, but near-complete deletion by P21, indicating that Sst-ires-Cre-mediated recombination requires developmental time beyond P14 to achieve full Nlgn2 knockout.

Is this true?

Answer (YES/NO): YES